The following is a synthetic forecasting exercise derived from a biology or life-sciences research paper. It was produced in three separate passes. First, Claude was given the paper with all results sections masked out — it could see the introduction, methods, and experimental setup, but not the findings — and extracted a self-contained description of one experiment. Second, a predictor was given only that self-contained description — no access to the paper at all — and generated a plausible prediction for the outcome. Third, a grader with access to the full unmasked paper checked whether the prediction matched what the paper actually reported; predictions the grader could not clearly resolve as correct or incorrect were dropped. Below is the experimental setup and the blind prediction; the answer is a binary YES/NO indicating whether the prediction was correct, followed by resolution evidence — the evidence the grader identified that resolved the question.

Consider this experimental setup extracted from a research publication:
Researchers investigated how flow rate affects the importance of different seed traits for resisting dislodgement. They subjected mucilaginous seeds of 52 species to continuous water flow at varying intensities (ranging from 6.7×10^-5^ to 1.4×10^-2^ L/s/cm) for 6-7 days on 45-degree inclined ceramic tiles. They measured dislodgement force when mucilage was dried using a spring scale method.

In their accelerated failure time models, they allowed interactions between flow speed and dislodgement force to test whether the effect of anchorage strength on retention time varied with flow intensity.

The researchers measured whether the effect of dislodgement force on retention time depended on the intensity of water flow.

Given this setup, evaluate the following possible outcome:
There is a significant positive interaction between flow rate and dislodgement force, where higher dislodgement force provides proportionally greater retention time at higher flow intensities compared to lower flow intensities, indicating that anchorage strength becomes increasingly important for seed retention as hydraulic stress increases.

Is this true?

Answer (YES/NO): NO